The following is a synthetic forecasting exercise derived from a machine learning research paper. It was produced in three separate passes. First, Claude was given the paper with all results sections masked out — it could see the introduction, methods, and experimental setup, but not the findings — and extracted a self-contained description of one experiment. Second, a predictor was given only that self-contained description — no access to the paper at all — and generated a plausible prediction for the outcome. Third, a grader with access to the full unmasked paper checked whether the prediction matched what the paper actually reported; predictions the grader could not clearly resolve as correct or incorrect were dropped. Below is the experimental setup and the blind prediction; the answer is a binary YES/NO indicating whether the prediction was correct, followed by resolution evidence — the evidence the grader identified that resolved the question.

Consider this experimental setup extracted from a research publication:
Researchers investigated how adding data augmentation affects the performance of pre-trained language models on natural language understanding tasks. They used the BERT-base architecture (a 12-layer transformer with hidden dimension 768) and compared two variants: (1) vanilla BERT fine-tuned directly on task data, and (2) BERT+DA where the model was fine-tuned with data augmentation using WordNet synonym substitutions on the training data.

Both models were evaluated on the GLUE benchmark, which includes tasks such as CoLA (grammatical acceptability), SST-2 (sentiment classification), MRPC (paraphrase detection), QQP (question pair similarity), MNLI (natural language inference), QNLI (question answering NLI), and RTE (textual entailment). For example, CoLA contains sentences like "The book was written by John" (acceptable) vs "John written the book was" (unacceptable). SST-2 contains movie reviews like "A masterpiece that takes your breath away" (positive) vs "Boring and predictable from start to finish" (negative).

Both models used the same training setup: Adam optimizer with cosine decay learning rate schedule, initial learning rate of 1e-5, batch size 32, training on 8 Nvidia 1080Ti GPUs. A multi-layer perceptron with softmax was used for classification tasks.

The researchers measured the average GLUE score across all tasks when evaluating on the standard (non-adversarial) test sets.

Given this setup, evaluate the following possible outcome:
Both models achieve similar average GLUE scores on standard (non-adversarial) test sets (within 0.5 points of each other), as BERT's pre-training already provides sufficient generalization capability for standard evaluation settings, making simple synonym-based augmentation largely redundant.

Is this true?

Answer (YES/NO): NO